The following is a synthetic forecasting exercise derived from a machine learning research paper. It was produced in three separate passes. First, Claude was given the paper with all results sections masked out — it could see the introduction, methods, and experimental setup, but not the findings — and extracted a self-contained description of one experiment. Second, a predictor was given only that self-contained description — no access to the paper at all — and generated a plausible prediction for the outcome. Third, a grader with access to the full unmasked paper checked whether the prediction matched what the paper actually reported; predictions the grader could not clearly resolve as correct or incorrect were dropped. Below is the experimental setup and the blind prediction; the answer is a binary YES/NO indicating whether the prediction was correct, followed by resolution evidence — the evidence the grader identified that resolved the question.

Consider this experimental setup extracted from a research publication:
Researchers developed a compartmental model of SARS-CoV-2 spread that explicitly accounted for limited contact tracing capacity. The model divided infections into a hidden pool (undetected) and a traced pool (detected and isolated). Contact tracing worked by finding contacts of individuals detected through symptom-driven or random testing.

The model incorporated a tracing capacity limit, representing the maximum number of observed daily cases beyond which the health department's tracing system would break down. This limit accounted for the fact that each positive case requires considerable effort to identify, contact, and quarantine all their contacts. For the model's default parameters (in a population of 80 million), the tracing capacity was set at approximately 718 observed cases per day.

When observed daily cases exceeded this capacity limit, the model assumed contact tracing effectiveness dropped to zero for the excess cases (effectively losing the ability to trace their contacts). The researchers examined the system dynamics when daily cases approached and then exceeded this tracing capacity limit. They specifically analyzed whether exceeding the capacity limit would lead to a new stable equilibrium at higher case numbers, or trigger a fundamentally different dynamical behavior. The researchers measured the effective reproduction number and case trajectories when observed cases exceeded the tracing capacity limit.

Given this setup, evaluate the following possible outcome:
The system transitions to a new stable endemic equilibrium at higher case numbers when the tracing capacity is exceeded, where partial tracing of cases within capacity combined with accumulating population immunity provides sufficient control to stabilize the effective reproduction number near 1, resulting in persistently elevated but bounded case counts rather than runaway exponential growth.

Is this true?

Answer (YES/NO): NO